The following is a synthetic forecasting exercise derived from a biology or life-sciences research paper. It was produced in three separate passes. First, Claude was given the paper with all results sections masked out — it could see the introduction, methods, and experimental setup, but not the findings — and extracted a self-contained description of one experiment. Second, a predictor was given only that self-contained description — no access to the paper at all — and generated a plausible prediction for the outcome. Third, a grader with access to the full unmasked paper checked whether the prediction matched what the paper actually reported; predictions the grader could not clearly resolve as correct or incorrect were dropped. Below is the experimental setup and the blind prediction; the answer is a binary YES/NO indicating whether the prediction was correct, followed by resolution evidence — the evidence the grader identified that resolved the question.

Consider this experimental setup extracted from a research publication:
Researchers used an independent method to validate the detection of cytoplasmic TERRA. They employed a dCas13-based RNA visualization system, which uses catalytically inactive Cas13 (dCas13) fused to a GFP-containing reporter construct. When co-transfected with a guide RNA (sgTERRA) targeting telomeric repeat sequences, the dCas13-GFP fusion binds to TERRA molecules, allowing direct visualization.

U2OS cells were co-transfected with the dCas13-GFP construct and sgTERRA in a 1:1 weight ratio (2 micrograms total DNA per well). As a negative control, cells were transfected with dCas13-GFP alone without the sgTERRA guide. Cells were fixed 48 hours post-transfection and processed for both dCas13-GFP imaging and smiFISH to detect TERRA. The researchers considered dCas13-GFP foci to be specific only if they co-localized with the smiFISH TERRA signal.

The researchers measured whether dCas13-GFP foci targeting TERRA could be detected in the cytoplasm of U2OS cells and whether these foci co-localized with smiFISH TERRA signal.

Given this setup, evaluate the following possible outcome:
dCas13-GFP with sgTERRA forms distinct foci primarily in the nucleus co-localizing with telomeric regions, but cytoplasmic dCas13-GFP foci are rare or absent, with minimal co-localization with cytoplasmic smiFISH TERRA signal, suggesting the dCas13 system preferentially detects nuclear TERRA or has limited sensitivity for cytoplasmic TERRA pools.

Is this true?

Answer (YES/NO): NO